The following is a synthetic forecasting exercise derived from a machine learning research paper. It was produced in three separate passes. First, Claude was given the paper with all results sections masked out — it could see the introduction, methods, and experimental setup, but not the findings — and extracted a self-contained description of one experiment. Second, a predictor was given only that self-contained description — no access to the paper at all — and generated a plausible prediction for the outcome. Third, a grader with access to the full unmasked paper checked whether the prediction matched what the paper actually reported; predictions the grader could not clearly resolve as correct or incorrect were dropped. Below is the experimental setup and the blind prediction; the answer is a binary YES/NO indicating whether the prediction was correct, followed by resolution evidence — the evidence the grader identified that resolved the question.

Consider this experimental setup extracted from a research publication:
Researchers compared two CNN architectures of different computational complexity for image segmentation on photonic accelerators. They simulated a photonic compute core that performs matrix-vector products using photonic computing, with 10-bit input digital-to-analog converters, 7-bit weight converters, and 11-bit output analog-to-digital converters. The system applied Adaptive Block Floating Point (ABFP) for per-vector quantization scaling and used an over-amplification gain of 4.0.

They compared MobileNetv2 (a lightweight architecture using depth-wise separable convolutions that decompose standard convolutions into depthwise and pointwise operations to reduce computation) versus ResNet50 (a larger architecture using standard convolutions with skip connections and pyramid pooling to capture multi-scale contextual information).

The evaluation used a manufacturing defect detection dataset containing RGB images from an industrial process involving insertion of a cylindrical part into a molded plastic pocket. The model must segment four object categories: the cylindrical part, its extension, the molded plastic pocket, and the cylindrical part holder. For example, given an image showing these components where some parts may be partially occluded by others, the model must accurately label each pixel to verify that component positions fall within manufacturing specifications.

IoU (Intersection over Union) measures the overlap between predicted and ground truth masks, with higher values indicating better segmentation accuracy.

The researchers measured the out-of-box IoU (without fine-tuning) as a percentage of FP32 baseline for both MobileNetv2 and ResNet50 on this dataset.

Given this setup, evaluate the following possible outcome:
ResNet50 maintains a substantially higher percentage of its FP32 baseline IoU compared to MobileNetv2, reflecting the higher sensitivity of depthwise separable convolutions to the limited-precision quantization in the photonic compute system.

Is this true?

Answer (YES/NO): YES